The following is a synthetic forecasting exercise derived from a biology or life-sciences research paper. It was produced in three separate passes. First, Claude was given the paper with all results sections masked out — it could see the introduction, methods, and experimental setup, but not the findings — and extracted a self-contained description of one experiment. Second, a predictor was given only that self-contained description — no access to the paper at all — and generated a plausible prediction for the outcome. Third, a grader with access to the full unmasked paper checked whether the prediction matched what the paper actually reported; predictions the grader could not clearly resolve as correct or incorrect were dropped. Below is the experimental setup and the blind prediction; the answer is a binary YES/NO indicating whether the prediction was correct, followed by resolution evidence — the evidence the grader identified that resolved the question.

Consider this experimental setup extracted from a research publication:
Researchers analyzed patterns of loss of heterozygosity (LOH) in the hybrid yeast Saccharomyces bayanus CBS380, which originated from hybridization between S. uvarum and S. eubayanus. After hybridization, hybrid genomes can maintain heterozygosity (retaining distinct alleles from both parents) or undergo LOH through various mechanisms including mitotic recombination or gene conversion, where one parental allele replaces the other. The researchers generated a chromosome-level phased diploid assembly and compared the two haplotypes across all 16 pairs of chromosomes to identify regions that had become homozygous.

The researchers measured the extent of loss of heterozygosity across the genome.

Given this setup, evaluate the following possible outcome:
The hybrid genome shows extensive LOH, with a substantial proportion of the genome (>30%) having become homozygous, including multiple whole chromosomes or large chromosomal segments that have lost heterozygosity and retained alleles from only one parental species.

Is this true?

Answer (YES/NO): YES